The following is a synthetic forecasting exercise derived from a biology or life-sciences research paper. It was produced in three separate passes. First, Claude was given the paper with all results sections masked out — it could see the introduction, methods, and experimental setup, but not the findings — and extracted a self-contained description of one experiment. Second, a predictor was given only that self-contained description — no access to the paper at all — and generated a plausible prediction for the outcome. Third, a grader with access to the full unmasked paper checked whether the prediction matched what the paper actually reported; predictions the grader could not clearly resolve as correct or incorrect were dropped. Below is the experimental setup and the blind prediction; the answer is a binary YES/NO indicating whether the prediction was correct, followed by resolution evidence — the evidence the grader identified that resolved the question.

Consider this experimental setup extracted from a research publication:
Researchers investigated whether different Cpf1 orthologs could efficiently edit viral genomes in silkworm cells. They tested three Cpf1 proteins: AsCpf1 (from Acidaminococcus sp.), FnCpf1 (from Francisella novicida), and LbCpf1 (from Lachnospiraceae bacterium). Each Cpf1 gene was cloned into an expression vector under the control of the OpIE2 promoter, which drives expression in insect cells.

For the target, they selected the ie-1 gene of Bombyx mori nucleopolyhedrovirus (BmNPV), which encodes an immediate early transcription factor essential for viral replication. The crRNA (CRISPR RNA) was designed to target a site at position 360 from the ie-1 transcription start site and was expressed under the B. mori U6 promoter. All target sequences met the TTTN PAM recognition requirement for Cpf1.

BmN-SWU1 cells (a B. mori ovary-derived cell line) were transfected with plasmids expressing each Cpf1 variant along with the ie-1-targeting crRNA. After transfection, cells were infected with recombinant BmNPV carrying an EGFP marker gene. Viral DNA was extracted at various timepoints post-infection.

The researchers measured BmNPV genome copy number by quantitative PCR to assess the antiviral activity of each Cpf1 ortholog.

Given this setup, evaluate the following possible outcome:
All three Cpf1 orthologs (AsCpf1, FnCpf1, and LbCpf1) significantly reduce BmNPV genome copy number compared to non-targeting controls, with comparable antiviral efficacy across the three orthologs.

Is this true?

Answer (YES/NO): NO